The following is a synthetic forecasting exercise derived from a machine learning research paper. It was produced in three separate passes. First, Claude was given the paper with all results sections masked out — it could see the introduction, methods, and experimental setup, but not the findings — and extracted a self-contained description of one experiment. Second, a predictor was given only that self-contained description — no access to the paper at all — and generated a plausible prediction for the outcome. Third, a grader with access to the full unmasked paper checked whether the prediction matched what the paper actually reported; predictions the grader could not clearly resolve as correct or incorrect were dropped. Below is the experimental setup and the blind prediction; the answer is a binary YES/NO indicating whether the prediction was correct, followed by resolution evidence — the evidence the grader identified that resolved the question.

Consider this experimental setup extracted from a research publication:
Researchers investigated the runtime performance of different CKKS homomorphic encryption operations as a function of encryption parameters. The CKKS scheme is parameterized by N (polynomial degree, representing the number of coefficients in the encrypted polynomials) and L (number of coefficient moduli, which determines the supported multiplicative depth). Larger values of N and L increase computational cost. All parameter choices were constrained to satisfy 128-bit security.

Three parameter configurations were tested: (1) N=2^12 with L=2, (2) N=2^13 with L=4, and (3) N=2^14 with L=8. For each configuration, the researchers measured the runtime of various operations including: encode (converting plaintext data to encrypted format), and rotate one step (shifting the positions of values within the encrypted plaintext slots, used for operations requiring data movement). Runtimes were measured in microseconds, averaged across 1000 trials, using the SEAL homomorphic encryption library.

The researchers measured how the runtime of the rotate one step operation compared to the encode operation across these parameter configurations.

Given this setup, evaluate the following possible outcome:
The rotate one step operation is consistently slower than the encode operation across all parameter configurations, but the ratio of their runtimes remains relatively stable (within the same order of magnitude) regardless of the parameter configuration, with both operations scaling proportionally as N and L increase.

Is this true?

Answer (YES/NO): NO